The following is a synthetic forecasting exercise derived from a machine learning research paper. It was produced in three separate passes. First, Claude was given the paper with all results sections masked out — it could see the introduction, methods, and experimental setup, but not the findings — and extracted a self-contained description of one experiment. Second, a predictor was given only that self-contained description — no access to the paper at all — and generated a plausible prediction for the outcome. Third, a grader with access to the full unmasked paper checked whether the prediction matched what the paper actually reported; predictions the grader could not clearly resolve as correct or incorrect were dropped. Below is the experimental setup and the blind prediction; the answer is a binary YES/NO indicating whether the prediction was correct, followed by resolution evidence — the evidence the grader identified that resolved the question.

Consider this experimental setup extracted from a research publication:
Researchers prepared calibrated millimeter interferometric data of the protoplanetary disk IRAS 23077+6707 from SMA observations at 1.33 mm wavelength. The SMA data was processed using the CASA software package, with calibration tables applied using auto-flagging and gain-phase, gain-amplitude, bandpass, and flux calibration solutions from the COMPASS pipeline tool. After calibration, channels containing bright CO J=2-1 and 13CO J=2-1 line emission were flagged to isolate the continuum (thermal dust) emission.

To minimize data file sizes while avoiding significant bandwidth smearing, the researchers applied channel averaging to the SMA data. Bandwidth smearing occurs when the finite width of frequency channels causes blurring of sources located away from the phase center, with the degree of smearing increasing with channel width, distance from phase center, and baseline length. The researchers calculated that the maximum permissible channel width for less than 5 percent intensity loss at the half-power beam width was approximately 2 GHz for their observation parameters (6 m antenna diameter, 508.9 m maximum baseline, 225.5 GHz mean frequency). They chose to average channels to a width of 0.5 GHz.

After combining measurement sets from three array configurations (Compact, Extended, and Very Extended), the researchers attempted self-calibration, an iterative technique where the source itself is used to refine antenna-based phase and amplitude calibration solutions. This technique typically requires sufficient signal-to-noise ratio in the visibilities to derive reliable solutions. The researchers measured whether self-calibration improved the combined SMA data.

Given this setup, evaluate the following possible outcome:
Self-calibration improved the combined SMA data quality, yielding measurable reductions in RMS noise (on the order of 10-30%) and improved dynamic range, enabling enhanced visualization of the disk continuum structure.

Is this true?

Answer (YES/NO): NO